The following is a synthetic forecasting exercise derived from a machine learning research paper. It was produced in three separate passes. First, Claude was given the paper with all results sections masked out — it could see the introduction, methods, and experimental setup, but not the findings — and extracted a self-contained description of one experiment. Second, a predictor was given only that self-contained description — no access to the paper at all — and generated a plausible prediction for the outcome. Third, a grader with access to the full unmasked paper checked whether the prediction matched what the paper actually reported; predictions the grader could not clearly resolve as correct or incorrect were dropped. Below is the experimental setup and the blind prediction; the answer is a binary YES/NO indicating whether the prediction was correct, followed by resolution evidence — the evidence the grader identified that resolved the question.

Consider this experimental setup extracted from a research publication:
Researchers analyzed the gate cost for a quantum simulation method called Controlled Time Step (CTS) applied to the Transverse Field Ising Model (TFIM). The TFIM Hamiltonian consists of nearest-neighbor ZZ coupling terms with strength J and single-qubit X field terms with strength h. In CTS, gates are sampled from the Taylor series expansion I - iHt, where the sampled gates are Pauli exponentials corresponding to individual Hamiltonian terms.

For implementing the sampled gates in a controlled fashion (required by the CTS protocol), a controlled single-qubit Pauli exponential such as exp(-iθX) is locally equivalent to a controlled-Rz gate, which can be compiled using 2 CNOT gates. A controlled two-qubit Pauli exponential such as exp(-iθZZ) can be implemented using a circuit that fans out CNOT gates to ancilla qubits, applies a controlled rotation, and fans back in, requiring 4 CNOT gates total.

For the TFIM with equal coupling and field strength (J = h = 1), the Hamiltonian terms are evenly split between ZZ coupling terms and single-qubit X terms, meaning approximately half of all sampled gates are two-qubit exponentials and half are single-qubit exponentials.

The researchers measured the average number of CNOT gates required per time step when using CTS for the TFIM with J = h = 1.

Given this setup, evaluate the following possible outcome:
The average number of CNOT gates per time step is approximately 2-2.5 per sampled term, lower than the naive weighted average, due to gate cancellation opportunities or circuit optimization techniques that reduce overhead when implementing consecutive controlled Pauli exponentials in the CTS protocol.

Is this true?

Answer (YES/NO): NO